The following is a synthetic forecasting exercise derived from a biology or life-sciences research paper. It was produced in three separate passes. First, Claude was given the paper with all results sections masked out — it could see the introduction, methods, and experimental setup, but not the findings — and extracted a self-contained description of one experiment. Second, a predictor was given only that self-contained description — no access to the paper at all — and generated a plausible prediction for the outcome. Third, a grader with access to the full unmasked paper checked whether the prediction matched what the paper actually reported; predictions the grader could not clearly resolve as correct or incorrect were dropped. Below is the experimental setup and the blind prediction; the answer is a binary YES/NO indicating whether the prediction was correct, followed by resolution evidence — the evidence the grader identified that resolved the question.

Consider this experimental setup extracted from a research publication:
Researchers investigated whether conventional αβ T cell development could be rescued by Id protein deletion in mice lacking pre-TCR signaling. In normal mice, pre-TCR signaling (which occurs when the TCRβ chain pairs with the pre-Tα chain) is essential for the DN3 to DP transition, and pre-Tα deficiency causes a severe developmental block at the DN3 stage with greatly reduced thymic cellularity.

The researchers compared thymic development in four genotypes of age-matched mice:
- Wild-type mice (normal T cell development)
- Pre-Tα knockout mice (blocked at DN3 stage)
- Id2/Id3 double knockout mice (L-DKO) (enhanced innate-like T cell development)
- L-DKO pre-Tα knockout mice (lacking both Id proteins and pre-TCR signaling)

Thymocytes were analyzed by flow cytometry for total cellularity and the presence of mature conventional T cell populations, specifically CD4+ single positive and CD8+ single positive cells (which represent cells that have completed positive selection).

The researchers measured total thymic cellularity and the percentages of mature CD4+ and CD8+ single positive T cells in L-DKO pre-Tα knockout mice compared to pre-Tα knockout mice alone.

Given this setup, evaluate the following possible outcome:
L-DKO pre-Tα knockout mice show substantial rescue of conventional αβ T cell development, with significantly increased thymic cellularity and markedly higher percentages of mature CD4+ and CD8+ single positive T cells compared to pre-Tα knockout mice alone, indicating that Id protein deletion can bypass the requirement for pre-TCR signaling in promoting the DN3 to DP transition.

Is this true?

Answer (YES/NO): NO